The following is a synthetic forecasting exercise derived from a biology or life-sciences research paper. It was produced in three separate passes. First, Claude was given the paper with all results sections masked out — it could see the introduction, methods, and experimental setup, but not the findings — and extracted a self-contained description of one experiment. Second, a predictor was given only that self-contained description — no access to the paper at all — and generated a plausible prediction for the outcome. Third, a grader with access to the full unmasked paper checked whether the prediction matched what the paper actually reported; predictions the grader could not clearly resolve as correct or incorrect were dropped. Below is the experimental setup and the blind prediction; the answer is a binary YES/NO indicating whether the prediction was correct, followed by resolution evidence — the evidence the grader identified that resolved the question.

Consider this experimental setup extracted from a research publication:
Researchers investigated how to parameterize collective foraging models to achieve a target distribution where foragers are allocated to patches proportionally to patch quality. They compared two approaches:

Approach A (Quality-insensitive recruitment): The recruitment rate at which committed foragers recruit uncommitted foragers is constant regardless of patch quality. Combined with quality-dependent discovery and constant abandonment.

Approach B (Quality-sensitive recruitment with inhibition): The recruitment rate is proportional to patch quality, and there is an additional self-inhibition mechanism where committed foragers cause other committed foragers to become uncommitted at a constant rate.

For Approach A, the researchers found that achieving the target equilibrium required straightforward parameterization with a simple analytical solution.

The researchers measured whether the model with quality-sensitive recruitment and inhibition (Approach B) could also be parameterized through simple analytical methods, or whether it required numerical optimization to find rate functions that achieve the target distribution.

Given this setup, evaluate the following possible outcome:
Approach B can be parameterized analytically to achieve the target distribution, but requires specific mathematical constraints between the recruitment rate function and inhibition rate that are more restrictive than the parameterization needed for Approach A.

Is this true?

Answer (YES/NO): NO